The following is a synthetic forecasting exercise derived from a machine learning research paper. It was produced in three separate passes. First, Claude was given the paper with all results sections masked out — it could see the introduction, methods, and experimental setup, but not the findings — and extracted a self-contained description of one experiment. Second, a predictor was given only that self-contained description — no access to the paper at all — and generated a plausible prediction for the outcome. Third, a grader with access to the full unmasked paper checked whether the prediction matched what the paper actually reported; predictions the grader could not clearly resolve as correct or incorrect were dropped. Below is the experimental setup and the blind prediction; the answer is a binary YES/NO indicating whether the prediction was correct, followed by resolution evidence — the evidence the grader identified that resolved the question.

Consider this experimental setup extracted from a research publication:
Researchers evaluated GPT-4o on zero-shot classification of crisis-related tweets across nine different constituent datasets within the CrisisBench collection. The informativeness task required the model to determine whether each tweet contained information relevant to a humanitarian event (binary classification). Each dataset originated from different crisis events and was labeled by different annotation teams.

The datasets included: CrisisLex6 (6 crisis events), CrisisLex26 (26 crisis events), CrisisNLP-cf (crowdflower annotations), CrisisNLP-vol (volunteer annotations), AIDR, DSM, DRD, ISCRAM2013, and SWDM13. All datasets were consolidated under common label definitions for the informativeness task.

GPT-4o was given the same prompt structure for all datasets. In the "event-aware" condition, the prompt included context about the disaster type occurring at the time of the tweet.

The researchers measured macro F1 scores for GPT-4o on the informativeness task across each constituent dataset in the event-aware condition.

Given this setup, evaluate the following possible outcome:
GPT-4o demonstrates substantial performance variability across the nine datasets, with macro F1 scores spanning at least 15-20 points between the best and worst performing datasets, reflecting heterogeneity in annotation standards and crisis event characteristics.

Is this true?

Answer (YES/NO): YES